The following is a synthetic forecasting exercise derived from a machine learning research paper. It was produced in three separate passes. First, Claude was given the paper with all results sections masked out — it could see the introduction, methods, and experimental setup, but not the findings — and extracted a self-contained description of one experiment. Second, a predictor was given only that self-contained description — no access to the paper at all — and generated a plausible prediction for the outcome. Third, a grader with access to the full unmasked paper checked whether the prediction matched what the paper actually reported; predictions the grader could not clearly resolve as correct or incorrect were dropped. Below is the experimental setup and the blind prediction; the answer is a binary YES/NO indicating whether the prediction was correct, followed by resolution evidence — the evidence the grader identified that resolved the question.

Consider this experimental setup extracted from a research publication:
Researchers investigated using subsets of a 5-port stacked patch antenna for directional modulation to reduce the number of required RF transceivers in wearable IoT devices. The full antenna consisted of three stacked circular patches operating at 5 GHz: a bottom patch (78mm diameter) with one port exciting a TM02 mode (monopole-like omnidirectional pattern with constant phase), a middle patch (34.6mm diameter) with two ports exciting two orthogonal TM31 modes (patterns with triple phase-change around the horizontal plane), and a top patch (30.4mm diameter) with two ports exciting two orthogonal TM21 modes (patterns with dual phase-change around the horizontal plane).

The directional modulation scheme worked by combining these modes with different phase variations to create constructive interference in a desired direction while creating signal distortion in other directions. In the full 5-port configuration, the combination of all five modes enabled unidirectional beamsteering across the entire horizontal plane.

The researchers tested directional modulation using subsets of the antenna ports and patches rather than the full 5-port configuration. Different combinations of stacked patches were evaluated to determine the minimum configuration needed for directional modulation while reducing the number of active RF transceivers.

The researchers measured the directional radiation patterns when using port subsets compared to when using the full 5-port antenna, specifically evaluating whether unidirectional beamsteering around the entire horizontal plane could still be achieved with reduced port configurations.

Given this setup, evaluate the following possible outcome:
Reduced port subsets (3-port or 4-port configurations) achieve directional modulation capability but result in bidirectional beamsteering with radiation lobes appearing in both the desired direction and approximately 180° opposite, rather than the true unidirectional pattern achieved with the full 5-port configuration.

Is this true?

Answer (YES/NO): NO